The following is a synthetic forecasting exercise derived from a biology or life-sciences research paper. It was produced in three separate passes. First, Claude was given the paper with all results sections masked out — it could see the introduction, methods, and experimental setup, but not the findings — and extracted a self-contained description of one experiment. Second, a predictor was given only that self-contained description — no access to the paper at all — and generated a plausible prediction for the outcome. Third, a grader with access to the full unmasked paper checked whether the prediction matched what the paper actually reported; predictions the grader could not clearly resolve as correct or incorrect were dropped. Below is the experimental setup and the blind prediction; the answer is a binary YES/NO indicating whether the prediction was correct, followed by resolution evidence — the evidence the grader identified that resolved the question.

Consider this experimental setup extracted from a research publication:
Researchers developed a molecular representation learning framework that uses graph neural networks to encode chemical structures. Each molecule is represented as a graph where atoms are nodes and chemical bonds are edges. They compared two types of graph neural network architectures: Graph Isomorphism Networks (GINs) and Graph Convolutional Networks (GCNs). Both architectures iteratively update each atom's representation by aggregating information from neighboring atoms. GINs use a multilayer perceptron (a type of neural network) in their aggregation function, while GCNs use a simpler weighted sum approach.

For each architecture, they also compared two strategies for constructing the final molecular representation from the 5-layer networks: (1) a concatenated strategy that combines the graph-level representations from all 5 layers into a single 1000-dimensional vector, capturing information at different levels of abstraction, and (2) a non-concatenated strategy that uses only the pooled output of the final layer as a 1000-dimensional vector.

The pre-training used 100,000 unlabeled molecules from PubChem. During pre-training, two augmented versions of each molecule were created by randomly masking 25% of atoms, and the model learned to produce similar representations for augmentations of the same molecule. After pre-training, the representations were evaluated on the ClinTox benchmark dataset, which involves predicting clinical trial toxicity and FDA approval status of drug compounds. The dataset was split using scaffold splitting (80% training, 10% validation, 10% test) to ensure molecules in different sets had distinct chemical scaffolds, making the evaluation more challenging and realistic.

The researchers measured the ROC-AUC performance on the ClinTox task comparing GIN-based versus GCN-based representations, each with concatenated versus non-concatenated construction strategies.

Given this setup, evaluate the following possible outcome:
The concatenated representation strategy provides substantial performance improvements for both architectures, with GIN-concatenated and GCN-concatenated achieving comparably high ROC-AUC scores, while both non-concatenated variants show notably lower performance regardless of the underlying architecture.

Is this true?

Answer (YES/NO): NO